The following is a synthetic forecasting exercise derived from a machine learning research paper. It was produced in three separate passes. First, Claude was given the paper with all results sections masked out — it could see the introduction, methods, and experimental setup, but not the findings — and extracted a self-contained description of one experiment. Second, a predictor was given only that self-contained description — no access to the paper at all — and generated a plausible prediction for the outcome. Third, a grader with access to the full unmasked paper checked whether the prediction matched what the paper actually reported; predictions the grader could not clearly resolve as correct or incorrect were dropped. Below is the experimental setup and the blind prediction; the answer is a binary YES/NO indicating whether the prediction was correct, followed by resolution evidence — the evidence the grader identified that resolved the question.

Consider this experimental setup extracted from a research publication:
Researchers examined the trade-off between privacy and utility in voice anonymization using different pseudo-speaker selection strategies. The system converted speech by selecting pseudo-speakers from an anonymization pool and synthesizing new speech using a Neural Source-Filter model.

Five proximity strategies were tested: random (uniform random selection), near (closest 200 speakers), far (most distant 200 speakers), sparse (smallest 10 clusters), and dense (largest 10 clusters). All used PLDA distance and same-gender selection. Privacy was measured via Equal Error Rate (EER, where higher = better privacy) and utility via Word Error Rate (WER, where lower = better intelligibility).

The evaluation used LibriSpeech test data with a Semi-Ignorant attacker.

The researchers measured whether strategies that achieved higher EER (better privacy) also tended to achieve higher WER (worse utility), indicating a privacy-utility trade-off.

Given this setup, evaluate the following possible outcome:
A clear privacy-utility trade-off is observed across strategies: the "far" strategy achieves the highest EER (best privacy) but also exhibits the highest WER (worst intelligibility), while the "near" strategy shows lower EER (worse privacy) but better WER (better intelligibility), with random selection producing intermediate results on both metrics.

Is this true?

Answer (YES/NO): NO